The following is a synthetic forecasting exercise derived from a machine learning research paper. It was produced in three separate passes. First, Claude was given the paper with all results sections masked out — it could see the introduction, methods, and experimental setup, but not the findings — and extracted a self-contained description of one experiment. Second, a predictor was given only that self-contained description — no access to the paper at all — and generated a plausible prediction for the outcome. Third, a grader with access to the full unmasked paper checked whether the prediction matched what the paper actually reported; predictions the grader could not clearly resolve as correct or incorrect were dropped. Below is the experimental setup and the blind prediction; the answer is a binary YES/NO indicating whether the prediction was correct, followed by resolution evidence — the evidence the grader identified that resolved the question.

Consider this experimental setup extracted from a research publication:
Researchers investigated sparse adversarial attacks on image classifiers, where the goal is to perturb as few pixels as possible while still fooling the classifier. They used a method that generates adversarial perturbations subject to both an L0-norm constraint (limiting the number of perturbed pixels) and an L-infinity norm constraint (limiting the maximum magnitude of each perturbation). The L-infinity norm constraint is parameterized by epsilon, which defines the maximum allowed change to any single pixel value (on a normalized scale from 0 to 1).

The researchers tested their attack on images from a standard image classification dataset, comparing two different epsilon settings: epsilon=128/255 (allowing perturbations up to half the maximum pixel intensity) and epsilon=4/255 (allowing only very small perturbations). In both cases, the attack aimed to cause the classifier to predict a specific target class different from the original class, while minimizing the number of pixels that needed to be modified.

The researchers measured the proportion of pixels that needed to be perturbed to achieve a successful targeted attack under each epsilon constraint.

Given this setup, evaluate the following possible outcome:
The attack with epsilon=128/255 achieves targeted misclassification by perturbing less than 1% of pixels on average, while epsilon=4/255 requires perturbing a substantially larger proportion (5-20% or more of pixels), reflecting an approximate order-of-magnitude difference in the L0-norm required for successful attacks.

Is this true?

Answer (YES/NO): NO